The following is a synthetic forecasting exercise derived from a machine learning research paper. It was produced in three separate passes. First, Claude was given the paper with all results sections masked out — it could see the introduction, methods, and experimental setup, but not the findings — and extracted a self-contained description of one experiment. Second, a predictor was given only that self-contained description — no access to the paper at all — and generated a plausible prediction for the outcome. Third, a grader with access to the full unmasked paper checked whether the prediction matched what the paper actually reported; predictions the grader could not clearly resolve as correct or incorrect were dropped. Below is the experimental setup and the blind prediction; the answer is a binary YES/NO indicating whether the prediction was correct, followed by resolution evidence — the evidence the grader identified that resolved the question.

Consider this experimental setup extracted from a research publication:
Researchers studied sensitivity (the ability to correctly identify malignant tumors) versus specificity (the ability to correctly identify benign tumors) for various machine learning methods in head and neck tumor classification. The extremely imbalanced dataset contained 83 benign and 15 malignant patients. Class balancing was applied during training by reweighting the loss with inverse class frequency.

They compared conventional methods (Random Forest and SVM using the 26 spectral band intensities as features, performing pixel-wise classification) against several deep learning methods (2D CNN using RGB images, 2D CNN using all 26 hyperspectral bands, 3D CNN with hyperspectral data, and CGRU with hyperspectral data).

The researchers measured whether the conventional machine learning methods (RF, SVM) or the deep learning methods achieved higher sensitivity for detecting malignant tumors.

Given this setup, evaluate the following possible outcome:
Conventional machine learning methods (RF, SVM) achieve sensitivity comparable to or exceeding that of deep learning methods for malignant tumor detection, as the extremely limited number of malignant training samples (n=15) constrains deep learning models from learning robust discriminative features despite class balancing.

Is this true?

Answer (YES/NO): YES